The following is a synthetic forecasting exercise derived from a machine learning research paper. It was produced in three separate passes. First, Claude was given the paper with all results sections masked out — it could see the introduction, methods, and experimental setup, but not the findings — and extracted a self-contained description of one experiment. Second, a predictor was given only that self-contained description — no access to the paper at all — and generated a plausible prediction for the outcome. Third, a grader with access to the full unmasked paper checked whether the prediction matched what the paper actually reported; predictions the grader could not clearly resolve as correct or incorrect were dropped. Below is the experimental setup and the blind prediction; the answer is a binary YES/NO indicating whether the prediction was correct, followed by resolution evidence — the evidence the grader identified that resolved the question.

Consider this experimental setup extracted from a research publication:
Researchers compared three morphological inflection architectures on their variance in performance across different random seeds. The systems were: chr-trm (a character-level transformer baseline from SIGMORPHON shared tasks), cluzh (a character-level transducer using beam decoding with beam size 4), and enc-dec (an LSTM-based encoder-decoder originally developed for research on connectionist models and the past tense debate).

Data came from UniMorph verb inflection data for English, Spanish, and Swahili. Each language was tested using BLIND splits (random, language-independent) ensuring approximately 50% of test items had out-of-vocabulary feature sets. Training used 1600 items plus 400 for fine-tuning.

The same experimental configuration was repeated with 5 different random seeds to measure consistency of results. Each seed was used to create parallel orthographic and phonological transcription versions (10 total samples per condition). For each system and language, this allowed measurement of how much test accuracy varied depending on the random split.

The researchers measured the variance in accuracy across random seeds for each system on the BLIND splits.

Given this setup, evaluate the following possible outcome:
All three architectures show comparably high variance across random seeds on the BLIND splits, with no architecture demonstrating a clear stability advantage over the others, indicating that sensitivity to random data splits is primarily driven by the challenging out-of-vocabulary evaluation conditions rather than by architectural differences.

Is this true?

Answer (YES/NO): NO